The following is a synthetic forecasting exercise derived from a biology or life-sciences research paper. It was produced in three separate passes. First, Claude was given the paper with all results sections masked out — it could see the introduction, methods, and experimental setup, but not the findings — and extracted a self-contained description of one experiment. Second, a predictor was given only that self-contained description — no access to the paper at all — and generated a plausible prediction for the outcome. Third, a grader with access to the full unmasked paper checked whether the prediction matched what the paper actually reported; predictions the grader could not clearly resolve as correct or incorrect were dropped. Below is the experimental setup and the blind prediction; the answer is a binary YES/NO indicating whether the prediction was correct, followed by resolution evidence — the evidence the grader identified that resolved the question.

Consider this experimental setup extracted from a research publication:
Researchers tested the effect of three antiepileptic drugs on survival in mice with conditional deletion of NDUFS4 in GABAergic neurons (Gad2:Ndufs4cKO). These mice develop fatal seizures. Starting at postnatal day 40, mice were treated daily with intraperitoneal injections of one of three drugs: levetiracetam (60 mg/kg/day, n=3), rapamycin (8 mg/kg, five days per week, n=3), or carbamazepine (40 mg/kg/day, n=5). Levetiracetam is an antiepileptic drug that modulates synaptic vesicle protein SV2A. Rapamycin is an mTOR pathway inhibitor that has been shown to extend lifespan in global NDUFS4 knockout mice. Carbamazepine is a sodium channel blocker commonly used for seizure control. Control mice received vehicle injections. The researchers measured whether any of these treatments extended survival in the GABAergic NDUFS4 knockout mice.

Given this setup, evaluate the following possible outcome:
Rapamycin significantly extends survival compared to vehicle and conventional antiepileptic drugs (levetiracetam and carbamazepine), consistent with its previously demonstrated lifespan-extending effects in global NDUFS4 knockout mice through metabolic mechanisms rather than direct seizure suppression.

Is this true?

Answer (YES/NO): NO